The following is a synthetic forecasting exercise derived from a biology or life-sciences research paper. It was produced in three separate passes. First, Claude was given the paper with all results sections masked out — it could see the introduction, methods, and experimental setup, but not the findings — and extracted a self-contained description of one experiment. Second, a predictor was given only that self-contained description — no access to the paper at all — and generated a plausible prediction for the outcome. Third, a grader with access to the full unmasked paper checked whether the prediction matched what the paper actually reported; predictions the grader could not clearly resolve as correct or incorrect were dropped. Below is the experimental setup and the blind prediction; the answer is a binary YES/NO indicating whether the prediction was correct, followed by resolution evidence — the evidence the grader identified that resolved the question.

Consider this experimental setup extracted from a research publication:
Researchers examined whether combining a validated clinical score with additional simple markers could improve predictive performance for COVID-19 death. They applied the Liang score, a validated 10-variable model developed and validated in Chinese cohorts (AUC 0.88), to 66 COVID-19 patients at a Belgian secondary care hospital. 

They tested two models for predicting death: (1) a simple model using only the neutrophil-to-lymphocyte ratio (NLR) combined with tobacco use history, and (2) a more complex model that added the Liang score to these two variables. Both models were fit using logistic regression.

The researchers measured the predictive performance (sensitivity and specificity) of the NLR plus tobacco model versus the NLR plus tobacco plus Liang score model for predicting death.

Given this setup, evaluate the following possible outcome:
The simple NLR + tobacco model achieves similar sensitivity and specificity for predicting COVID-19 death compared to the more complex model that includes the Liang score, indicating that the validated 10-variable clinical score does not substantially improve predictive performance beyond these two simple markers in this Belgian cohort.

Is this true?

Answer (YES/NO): YES